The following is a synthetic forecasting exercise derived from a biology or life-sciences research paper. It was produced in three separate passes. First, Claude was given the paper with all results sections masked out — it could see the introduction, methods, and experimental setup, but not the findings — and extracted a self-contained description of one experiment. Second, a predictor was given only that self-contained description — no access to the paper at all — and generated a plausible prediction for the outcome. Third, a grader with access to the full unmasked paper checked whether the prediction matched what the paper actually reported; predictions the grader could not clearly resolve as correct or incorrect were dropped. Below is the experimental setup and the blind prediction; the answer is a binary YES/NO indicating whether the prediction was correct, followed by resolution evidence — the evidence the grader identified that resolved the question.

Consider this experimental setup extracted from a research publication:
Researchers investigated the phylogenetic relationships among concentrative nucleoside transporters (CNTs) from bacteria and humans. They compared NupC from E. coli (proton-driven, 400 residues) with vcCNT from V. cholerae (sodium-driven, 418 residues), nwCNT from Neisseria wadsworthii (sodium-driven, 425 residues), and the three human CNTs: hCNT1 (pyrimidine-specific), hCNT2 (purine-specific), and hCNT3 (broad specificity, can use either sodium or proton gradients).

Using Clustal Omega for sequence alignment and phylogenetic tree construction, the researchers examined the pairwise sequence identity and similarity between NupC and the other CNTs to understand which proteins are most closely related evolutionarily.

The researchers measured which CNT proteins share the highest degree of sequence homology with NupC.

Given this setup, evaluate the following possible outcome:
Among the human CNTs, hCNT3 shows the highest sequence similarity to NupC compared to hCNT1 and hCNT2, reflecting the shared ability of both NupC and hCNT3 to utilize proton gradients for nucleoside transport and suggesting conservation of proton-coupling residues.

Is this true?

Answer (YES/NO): YES